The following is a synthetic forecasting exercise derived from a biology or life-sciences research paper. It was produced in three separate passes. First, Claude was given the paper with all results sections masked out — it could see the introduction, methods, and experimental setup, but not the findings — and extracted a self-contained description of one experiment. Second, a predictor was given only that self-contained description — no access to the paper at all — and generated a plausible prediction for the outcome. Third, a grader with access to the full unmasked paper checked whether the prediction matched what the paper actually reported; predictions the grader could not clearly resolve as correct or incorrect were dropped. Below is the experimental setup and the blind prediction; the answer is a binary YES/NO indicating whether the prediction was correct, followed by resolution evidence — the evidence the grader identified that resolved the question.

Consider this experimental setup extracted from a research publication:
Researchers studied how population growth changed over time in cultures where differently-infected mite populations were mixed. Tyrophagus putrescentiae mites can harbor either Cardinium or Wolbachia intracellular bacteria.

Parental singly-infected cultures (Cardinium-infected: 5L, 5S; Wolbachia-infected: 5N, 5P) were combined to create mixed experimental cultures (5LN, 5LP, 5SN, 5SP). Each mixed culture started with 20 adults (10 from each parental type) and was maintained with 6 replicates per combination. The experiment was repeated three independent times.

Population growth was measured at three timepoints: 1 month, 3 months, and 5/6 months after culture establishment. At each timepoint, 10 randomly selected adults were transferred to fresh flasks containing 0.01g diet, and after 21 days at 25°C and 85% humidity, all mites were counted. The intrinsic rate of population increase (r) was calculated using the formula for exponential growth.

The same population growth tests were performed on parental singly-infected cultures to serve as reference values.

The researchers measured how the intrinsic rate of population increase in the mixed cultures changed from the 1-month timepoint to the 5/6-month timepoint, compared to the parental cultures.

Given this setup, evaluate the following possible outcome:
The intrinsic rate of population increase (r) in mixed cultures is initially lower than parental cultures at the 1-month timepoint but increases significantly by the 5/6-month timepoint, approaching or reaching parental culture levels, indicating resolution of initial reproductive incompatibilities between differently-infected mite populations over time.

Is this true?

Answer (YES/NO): NO